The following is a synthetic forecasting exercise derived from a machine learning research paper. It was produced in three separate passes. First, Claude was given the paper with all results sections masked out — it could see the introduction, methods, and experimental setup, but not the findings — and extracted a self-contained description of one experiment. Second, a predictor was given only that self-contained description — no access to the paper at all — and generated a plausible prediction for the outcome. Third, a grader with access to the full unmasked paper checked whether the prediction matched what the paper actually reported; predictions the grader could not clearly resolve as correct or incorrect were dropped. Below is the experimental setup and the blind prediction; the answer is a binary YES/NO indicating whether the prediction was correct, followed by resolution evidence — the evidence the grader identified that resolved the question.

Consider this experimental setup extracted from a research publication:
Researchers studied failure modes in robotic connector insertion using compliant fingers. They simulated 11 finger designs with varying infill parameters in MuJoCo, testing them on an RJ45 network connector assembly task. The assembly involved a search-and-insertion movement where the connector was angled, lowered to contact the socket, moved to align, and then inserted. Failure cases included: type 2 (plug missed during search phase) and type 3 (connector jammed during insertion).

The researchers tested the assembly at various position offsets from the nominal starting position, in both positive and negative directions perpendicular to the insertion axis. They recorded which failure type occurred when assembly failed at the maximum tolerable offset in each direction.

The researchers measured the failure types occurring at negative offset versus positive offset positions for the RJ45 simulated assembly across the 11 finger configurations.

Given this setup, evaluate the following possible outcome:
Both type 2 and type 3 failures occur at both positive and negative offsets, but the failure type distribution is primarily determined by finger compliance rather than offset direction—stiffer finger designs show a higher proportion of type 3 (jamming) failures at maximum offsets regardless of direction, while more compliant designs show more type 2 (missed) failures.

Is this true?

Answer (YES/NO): NO